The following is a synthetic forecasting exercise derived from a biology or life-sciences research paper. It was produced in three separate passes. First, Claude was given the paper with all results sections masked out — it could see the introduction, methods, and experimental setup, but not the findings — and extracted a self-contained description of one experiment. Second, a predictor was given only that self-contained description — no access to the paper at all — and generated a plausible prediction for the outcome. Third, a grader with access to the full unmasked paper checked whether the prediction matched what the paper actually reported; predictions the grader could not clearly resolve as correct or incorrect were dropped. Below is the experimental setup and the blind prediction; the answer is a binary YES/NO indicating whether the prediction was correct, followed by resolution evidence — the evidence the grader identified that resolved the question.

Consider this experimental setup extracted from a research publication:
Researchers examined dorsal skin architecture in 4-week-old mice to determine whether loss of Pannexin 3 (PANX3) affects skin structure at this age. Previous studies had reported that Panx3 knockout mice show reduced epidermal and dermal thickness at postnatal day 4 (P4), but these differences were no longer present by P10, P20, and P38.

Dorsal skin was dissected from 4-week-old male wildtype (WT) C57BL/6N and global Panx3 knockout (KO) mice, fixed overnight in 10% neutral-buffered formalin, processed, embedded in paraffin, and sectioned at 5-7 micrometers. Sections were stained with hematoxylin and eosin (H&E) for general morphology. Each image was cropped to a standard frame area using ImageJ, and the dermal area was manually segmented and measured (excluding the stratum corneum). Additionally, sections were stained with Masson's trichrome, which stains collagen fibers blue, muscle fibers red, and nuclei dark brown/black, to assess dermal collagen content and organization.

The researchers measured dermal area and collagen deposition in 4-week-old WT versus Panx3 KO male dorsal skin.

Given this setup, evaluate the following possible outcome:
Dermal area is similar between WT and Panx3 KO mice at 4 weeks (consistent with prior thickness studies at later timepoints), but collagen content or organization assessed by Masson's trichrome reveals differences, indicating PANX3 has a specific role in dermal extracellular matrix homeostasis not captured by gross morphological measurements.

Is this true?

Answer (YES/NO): NO